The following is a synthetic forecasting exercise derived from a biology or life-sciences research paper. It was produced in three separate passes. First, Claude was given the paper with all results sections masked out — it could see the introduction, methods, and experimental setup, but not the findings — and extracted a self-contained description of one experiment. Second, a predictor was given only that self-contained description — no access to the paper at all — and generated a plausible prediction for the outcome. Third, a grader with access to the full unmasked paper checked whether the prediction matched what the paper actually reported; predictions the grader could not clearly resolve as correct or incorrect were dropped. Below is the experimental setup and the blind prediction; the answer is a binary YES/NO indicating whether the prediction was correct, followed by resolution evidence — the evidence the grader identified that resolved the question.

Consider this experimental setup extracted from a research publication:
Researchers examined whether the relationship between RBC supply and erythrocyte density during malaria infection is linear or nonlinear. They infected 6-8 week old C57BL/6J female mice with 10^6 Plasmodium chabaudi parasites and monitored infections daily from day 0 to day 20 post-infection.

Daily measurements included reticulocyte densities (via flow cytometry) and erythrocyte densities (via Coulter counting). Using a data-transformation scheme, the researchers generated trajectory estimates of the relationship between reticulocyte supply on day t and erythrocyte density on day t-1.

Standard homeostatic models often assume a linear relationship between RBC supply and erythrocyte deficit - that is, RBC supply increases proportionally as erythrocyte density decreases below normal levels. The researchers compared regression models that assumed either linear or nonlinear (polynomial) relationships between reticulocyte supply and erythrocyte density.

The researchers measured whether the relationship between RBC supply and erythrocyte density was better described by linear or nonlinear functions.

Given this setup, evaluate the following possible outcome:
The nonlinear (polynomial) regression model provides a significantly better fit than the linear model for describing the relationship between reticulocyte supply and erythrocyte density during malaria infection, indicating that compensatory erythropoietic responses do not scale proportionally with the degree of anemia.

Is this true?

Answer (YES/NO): NO